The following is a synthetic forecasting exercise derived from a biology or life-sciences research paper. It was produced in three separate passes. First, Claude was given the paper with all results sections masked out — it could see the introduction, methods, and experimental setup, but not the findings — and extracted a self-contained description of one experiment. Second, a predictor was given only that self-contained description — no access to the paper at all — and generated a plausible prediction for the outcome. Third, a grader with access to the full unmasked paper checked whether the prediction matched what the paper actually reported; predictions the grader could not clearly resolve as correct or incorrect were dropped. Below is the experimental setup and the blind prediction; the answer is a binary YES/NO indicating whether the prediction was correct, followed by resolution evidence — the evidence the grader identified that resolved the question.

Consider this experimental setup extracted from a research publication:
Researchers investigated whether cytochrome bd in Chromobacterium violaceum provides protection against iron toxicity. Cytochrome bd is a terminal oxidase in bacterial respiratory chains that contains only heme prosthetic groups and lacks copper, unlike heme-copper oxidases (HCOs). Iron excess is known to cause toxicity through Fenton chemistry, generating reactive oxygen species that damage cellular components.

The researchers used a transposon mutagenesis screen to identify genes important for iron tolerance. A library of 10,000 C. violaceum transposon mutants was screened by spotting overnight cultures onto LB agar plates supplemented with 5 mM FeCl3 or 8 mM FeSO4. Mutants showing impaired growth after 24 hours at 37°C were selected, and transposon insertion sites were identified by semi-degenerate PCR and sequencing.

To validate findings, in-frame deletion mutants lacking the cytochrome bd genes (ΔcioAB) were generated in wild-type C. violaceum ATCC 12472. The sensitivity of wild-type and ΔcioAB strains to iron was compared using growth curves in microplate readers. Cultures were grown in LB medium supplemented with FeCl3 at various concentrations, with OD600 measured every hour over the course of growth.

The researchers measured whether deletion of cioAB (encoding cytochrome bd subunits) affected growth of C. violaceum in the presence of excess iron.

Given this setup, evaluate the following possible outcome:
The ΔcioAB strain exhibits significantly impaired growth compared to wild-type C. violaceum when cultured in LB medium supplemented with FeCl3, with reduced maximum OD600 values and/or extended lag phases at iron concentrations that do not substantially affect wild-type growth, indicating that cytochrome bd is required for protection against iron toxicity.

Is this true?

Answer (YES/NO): YES